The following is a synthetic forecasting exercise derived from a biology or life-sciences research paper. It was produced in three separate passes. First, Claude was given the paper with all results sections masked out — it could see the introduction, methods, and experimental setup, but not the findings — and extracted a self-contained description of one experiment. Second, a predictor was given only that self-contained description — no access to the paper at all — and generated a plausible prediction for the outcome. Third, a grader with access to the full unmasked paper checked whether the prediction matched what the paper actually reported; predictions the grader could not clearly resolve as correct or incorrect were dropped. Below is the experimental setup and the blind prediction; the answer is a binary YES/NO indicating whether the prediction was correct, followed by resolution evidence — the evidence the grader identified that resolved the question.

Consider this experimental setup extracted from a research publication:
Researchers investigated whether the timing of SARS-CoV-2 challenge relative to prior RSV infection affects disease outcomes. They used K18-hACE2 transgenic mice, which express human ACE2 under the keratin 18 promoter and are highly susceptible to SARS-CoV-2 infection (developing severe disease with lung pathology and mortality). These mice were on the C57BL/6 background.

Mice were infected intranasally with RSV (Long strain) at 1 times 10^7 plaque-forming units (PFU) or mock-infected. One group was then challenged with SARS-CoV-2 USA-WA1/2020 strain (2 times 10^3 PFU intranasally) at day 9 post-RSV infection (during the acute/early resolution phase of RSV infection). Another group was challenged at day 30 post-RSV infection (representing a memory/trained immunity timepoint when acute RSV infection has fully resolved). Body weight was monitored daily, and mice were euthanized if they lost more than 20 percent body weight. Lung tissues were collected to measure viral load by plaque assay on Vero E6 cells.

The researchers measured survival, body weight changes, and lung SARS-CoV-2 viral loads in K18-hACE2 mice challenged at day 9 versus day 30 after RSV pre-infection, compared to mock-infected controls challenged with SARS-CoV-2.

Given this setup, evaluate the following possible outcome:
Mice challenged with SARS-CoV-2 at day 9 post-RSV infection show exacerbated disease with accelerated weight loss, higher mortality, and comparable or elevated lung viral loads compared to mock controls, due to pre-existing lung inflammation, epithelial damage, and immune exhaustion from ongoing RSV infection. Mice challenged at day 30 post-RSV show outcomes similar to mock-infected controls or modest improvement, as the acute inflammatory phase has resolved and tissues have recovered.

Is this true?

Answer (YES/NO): NO